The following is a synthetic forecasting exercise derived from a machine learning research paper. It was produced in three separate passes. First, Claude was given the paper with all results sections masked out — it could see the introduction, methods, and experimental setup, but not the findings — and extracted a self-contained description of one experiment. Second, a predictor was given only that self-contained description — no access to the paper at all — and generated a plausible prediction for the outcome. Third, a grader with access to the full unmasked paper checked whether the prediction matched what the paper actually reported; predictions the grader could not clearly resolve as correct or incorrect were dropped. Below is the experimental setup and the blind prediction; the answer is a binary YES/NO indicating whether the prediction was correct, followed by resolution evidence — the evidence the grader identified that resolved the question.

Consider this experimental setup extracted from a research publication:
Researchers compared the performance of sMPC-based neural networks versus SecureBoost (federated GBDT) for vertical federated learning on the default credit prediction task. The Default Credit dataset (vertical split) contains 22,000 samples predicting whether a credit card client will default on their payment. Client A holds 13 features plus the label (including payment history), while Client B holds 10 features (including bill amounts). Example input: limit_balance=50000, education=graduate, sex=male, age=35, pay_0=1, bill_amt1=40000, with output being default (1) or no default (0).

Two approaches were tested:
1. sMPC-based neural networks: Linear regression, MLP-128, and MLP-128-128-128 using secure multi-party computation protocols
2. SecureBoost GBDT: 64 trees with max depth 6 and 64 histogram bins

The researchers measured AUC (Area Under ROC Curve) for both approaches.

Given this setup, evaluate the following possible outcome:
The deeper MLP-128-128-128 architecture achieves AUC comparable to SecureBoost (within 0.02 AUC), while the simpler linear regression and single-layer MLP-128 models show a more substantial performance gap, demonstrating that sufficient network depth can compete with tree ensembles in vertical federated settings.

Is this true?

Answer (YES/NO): NO